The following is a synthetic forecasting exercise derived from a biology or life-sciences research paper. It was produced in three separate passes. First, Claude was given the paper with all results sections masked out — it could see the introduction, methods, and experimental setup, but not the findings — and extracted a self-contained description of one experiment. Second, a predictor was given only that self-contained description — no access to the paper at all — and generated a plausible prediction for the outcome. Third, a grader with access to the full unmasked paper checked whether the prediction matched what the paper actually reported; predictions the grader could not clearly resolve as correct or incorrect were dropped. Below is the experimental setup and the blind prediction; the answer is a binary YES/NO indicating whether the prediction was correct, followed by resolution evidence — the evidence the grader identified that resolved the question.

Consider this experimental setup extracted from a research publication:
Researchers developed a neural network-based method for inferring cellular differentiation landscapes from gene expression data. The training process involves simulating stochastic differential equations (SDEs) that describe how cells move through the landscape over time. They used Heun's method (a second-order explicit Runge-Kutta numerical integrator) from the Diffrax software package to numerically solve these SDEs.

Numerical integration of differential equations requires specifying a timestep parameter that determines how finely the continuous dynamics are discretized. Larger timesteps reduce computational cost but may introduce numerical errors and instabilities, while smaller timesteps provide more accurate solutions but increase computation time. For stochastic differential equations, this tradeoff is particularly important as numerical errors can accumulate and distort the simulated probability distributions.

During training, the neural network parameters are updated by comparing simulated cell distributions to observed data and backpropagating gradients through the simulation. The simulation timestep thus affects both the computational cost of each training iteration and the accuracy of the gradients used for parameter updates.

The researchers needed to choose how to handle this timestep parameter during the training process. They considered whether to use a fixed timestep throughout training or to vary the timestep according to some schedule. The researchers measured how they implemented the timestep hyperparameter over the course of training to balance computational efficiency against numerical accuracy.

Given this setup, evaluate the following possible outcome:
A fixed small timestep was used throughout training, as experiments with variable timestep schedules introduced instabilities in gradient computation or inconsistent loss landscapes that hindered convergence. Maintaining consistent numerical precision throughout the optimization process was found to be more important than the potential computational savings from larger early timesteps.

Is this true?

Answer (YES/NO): NO